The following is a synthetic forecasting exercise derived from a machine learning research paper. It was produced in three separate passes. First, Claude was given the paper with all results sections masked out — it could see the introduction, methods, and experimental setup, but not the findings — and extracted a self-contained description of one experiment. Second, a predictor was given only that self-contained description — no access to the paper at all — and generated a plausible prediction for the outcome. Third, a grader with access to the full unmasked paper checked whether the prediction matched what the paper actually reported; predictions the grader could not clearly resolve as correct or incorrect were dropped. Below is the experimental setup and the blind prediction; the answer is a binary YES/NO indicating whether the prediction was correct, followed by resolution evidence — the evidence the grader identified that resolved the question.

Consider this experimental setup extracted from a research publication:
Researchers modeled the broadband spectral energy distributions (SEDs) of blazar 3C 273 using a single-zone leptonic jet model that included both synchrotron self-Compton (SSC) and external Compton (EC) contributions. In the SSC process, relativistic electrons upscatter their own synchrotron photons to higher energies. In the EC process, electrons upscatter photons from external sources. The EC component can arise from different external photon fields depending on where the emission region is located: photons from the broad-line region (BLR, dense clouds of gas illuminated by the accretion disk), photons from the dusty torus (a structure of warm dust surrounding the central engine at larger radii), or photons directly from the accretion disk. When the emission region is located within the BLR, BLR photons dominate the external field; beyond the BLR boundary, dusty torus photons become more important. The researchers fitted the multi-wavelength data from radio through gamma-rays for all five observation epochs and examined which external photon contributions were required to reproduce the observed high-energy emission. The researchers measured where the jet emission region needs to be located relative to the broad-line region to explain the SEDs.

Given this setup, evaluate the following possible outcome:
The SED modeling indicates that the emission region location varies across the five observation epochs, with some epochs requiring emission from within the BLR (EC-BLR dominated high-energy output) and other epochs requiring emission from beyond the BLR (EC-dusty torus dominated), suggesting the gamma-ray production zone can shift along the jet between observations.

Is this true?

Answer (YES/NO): NO